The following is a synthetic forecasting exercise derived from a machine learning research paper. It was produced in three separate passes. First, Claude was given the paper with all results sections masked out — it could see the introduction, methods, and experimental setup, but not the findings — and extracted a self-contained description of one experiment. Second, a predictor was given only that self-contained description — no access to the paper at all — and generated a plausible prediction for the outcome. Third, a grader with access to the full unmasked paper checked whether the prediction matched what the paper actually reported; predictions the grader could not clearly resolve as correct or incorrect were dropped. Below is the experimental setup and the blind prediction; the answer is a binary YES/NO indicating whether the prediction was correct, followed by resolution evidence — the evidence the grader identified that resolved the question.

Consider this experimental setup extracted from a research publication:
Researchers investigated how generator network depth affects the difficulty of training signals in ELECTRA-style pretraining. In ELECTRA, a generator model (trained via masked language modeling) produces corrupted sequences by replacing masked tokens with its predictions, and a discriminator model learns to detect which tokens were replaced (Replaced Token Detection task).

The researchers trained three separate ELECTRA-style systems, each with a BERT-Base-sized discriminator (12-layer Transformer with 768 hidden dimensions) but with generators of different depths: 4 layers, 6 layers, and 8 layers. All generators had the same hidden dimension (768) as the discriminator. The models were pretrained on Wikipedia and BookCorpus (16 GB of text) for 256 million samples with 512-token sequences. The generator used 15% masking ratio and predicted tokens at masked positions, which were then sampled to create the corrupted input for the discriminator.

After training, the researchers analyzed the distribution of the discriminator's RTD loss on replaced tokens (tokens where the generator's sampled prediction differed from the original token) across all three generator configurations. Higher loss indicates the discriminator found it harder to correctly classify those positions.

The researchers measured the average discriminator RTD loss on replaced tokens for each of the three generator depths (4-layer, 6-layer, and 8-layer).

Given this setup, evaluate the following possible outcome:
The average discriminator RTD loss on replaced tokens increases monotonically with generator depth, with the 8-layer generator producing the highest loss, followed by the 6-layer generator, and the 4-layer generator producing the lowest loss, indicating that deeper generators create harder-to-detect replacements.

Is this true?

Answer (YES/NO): YES